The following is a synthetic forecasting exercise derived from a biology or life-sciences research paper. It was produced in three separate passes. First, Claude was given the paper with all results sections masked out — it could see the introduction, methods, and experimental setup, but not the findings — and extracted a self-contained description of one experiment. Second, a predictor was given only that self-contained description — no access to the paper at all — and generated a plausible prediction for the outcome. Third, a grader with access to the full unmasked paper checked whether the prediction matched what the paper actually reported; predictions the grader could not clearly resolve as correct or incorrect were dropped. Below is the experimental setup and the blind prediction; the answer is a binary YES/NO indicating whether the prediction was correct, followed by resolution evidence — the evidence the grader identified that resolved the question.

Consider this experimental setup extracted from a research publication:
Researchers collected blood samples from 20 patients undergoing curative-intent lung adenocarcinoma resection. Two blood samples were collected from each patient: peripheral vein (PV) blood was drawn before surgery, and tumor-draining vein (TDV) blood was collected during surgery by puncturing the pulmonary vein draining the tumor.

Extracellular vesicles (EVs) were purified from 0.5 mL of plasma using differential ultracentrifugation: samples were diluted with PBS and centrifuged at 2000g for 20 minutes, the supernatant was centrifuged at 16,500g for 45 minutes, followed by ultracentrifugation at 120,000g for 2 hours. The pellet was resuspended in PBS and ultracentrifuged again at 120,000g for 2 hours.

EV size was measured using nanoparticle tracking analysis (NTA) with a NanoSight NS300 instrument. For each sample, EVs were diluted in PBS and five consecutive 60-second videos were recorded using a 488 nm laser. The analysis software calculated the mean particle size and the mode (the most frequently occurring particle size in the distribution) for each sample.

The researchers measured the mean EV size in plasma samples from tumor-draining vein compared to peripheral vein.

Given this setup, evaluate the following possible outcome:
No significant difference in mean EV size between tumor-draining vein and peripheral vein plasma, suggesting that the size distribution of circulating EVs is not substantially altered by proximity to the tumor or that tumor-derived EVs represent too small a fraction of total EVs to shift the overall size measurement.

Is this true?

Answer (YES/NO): NO